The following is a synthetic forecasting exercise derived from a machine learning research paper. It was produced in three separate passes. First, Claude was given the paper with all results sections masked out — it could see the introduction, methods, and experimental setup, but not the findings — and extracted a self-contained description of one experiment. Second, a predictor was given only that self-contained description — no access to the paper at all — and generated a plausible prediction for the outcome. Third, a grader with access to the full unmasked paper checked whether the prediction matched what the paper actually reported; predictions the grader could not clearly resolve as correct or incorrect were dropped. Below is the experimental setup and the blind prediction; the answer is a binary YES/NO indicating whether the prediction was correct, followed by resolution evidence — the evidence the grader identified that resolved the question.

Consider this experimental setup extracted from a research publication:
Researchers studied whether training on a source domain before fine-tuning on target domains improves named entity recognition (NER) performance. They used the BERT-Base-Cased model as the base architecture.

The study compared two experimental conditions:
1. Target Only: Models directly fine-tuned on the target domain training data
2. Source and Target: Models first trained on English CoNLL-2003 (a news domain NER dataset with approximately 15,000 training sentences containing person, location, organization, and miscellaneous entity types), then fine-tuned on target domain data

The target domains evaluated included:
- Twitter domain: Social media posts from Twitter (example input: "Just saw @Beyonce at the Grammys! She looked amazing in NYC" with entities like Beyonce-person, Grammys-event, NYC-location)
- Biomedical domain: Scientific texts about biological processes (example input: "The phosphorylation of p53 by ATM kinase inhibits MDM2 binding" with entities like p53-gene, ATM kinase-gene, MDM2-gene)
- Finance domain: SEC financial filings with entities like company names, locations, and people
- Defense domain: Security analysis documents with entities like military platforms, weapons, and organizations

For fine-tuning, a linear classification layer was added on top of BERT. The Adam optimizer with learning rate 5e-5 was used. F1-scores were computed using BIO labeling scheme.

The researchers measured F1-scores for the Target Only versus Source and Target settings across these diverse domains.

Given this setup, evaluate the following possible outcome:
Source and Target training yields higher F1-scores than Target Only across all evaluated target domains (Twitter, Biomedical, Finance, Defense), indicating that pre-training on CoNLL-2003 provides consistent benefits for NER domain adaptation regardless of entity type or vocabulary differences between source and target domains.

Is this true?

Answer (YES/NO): NO